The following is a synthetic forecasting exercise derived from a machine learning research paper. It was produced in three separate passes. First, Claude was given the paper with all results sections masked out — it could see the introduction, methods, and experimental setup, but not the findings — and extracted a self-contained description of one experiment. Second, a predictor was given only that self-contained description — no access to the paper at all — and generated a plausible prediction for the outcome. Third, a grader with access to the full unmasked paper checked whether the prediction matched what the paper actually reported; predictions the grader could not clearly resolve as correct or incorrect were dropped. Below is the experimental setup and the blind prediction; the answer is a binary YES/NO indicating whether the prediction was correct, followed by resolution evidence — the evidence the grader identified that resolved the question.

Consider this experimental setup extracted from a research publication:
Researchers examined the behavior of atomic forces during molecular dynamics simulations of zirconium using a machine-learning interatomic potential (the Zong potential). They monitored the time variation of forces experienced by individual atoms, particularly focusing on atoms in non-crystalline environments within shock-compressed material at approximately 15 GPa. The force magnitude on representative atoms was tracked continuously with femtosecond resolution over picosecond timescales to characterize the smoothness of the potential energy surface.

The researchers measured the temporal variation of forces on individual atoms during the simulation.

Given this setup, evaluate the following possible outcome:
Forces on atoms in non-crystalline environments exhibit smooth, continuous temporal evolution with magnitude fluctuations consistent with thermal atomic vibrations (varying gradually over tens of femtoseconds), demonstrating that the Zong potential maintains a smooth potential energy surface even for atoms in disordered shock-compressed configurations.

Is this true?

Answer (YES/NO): NO